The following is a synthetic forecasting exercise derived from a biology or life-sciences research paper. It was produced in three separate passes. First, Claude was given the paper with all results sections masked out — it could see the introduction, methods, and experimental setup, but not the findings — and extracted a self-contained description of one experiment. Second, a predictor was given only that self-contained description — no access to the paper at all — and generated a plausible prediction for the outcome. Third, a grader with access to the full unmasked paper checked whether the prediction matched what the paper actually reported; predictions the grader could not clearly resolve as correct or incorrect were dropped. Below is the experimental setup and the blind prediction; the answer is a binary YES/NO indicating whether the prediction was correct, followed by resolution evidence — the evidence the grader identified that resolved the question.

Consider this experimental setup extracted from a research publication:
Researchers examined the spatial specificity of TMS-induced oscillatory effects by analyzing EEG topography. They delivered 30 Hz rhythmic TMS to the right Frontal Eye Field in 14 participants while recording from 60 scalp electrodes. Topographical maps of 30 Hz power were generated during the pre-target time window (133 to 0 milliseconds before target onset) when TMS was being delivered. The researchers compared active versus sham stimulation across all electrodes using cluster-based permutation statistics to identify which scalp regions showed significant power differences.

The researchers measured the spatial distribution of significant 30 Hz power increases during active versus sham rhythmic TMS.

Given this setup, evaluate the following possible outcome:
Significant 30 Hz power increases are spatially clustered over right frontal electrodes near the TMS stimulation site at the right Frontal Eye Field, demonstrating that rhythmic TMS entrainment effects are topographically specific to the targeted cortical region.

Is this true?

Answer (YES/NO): NO